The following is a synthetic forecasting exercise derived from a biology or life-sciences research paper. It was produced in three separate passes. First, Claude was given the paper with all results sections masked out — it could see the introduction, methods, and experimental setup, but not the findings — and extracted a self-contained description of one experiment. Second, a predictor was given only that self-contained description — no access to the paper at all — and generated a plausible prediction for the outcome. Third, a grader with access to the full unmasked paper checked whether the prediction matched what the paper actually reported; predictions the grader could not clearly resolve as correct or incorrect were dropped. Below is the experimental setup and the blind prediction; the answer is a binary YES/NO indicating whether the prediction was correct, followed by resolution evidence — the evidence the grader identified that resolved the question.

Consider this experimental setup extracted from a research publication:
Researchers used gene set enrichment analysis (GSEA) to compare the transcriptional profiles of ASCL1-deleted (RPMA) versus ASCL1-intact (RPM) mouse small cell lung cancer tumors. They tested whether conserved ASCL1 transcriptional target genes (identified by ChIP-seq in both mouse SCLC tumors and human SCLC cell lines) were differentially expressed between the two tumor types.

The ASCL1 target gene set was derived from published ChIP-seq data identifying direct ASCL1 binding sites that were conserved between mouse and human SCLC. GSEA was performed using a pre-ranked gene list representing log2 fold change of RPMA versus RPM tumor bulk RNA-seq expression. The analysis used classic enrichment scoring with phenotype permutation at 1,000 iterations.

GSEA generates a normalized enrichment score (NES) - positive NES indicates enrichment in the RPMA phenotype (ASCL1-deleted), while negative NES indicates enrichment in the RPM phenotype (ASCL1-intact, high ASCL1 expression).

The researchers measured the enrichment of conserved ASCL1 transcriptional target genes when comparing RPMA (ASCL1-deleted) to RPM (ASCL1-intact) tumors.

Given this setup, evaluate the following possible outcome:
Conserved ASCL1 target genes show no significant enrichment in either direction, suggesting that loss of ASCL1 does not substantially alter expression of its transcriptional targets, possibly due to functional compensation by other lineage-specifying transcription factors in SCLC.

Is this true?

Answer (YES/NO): NO